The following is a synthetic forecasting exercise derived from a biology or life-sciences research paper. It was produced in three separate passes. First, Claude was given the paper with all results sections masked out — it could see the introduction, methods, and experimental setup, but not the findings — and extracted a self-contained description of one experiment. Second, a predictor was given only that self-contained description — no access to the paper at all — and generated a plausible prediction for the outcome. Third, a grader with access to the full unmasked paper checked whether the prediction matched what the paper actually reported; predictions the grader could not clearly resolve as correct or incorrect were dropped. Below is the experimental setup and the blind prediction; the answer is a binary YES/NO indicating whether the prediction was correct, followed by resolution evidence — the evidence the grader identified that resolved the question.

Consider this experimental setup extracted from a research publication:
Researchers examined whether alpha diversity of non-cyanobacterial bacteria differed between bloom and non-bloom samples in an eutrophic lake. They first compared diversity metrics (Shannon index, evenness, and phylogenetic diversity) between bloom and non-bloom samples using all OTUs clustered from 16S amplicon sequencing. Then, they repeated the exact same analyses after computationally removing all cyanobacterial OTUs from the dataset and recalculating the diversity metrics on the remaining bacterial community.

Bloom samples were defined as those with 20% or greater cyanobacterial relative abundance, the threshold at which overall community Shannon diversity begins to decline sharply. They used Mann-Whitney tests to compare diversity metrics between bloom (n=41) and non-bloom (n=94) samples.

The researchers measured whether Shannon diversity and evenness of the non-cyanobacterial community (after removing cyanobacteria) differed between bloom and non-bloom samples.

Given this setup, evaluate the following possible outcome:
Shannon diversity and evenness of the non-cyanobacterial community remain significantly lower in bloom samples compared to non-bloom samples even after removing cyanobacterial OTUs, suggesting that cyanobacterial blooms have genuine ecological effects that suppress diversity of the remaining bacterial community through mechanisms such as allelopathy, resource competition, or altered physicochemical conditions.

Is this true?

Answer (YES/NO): NO